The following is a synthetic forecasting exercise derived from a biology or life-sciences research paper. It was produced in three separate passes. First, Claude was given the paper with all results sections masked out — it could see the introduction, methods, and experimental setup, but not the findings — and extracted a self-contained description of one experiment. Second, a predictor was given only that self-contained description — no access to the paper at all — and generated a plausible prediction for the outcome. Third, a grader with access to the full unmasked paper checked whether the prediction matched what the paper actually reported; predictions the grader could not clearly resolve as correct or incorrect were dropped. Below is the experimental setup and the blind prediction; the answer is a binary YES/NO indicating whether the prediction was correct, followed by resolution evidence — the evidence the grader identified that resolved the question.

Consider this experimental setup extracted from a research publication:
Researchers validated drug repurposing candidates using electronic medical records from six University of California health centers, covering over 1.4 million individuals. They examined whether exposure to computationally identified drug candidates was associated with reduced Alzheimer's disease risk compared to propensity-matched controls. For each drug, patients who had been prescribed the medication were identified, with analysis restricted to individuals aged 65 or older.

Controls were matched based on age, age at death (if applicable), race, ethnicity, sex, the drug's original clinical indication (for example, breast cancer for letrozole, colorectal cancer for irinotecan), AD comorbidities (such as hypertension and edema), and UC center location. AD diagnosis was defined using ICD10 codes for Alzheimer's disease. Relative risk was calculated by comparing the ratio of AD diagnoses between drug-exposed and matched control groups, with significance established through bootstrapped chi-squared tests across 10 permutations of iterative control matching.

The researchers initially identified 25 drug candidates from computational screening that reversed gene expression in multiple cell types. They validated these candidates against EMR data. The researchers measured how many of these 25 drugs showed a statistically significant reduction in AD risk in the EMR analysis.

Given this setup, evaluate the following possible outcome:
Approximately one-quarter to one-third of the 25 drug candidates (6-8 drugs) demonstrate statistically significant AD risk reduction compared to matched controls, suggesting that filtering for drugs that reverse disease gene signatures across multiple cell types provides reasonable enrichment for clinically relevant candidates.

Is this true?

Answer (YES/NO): NO